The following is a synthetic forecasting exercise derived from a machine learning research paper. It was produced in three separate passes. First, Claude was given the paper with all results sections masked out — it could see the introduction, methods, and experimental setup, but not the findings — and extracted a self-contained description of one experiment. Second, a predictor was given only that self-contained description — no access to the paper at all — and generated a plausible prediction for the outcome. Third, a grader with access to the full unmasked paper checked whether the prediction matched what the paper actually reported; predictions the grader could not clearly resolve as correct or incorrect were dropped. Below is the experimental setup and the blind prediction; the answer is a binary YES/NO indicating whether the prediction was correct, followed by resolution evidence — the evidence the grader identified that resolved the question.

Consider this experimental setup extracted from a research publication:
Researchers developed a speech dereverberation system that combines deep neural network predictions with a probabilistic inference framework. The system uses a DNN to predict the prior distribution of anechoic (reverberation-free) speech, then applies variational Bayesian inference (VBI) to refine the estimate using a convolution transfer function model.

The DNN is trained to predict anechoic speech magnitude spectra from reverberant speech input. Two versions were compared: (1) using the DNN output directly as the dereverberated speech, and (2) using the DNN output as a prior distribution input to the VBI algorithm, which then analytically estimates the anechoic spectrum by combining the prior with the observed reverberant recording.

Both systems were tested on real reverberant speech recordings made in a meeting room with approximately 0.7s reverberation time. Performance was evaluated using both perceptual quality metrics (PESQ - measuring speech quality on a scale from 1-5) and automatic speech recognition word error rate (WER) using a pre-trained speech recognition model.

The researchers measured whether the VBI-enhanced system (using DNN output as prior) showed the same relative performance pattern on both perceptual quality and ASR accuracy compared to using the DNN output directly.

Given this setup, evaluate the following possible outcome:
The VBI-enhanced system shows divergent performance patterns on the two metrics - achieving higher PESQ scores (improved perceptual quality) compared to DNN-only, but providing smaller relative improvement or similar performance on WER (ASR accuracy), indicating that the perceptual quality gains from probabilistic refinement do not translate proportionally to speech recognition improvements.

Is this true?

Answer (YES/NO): NO